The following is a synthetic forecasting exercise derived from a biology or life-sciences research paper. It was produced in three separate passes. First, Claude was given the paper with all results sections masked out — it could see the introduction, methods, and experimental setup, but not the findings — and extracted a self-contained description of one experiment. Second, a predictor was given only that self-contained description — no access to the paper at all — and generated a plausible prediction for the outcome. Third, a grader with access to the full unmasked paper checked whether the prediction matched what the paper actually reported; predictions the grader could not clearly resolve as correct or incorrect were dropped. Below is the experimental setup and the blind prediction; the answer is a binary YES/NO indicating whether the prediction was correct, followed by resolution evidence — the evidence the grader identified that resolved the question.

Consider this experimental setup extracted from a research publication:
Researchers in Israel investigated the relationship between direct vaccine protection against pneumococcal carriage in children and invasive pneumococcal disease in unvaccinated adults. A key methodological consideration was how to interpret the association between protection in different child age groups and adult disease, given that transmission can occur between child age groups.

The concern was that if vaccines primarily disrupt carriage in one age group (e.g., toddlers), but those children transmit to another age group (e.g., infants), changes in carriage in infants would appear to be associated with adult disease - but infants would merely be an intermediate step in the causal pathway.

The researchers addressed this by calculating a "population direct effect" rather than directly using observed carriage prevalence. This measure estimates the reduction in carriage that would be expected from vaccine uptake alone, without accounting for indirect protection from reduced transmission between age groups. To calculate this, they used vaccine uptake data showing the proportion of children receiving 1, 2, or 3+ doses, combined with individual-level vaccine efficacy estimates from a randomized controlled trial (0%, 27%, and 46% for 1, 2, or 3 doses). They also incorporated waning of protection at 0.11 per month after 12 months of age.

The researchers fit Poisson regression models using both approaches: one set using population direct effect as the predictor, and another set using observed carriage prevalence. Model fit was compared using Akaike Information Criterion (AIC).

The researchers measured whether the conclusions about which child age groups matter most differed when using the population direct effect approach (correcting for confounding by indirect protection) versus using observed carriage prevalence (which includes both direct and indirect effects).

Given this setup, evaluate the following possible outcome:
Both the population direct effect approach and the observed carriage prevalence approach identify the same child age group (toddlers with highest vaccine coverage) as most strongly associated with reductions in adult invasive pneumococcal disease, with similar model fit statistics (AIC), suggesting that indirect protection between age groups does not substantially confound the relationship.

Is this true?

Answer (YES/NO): NO